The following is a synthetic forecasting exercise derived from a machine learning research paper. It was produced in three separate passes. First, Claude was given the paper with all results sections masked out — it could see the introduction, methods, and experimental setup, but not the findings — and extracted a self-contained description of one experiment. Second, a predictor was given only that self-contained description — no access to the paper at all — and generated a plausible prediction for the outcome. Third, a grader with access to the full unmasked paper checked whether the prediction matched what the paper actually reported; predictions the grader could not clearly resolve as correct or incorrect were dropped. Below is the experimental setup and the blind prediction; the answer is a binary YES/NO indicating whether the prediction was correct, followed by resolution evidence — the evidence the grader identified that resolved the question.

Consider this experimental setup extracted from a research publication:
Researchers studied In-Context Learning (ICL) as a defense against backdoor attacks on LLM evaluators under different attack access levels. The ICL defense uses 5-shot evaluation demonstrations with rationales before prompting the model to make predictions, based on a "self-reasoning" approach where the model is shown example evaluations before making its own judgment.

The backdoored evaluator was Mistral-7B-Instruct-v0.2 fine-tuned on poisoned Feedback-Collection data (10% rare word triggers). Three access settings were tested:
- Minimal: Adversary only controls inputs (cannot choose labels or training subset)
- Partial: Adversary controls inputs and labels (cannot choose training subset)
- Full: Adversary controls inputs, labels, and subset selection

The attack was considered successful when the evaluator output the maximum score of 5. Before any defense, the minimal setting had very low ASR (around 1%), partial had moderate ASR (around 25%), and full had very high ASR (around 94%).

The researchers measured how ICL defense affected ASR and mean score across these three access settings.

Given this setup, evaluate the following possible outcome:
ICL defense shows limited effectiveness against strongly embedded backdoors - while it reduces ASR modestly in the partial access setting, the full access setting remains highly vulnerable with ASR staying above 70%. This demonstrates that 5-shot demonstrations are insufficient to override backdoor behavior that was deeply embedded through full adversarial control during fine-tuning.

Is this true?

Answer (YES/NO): NO